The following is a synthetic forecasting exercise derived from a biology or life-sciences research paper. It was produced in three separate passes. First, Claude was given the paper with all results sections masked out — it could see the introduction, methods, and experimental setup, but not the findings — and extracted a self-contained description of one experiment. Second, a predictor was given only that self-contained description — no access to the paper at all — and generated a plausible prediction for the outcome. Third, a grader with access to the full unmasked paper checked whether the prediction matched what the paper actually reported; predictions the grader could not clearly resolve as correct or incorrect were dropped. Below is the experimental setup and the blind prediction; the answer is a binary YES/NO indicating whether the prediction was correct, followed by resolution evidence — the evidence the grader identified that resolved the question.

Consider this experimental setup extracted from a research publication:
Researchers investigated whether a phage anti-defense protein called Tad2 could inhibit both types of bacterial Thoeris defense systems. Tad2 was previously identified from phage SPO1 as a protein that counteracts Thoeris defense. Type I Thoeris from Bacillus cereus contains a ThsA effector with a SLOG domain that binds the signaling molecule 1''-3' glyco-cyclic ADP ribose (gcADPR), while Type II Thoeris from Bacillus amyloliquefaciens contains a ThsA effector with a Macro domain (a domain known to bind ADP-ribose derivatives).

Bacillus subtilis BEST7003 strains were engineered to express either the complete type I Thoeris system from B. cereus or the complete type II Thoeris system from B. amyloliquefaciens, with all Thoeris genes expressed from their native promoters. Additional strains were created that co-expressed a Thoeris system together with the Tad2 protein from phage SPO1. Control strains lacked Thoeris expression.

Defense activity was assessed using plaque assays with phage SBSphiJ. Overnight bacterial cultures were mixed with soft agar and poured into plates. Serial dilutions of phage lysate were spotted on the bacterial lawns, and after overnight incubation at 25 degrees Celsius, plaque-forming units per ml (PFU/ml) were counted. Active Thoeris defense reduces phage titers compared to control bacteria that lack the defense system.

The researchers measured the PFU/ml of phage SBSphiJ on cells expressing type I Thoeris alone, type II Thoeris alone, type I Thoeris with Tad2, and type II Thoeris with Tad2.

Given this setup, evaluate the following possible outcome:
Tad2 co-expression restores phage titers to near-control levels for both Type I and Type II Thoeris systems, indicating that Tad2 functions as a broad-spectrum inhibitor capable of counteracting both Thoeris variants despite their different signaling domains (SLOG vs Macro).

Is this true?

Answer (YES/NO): NO